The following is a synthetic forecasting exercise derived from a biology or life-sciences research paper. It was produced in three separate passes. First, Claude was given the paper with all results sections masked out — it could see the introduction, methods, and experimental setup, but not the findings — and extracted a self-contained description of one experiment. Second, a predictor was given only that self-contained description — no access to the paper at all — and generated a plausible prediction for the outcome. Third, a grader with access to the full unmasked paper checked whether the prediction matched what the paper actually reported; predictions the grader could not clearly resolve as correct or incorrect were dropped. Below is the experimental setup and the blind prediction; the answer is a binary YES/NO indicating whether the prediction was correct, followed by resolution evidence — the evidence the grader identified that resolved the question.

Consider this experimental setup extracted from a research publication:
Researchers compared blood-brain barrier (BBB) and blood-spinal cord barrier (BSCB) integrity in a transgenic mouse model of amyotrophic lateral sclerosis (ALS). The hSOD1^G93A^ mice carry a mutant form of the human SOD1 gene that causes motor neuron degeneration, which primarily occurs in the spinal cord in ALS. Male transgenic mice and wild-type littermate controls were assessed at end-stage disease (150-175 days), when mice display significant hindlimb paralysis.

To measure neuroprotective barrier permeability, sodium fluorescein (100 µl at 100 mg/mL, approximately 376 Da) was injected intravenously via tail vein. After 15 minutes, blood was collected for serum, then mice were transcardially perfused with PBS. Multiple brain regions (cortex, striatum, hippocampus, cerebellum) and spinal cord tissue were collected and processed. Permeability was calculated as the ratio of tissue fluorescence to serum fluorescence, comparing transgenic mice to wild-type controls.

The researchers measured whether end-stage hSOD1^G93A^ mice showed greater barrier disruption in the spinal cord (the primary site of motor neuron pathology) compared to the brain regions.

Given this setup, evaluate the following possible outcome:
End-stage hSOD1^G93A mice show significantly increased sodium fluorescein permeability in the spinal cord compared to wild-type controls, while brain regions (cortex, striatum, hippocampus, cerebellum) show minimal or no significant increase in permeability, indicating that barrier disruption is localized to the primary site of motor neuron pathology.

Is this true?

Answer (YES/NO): NO